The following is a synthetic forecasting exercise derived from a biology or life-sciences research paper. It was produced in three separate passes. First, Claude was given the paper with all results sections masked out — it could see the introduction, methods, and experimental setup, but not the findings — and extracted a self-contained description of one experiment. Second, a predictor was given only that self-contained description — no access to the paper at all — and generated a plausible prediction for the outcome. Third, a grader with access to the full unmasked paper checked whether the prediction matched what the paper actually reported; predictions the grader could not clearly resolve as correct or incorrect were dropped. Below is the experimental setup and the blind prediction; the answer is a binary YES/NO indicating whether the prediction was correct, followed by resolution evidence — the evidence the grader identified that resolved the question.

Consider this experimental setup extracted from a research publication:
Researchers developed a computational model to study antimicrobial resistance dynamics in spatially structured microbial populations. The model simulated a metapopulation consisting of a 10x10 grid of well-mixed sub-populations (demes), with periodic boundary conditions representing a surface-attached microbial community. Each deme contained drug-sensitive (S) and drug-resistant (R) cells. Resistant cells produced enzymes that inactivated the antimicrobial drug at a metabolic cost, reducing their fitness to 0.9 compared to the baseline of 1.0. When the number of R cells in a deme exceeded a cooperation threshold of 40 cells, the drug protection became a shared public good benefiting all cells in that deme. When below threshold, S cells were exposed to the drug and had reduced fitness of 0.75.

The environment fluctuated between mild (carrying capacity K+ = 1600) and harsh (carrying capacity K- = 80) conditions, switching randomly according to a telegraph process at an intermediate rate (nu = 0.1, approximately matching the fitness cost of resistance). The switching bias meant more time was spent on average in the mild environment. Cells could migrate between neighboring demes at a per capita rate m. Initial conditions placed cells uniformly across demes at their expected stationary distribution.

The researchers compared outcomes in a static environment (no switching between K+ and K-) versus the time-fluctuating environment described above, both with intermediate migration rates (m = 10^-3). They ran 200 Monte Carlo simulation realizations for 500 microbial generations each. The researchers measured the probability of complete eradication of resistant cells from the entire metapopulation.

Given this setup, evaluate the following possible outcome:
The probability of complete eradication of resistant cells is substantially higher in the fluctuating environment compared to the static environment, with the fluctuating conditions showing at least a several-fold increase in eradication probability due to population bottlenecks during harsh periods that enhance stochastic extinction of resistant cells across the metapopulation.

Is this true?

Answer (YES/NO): YES